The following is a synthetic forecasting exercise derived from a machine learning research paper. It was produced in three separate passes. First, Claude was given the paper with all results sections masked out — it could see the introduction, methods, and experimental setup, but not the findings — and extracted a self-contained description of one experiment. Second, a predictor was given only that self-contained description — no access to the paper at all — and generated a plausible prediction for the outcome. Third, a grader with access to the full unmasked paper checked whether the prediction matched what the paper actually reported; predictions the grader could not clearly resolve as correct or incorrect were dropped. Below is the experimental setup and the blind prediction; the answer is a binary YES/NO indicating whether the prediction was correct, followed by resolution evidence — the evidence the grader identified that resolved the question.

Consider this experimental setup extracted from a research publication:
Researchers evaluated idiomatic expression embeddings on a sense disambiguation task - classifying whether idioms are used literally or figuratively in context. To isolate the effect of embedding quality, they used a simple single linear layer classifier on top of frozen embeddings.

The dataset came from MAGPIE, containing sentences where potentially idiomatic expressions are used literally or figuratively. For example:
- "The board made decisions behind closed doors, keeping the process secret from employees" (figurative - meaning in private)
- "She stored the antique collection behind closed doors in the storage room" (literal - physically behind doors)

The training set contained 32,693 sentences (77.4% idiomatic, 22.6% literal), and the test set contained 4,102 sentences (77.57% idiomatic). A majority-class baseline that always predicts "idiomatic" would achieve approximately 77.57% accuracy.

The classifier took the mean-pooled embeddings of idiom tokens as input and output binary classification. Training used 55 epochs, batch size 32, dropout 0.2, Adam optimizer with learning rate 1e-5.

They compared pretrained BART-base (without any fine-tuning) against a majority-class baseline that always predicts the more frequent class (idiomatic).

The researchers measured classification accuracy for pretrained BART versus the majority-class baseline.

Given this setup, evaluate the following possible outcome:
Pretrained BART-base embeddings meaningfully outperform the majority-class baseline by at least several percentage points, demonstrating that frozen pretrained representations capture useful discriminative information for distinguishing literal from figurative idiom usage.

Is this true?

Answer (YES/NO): YES